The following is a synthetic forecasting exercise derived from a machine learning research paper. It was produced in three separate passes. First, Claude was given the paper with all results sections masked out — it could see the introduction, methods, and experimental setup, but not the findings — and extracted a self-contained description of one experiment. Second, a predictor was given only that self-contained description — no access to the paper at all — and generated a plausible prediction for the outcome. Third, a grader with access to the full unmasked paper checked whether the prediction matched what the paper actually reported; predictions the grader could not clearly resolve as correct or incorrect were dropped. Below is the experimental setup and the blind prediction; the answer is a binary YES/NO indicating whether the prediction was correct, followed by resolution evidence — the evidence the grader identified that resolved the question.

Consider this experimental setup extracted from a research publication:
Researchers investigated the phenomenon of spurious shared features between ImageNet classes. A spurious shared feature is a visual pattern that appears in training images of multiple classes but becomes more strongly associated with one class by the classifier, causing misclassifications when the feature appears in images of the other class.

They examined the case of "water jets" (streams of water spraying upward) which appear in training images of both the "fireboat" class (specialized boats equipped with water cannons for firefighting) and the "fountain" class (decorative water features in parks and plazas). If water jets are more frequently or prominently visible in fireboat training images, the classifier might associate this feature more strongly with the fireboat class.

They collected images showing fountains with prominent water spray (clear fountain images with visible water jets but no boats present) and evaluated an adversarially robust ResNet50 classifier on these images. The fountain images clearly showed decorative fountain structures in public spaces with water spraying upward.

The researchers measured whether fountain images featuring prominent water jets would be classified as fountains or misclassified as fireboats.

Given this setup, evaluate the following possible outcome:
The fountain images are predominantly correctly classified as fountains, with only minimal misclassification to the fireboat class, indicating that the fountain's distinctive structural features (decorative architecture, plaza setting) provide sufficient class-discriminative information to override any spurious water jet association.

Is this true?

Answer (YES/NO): NO